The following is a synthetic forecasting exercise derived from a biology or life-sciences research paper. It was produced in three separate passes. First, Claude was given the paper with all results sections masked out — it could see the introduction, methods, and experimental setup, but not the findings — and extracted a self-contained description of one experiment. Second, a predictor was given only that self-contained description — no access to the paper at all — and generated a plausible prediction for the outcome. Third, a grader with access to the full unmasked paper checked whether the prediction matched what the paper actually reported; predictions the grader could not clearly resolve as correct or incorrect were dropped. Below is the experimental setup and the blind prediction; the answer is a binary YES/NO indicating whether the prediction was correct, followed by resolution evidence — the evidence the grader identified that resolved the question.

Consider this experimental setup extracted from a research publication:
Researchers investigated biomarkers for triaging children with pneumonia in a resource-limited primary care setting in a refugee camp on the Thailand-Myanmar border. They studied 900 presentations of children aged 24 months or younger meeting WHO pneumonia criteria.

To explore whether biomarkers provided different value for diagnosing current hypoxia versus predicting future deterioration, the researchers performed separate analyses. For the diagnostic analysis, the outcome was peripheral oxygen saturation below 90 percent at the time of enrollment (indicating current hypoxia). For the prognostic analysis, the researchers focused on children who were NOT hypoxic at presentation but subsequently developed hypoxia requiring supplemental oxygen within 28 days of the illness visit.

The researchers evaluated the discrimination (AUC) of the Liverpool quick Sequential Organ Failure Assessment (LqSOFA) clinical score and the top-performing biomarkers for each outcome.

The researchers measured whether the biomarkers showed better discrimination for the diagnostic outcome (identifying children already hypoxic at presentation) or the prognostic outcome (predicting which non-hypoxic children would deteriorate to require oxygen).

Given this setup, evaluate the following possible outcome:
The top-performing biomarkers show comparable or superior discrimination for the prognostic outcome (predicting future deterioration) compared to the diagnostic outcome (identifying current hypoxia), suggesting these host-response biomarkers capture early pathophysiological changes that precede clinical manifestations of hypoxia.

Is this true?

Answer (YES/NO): YES